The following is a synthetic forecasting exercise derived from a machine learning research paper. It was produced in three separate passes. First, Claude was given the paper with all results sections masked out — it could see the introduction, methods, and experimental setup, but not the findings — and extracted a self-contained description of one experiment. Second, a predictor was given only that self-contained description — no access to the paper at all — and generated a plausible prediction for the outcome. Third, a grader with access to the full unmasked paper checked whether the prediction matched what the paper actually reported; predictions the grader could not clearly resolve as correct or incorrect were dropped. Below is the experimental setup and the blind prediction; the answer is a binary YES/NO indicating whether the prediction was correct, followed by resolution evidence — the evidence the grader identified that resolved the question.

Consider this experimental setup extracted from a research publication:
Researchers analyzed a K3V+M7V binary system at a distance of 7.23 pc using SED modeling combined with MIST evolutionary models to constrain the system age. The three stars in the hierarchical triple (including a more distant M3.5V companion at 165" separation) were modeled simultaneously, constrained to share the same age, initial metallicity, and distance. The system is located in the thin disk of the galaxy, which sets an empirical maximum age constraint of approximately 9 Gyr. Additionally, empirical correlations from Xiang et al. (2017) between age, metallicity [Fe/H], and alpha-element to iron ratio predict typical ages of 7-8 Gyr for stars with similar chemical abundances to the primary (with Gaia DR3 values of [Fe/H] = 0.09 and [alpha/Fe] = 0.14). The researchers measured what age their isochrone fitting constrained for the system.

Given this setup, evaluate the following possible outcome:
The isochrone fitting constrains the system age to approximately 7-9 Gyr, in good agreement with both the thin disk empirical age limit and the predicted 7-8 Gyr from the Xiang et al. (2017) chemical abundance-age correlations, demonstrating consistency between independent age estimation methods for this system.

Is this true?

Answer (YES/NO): NO